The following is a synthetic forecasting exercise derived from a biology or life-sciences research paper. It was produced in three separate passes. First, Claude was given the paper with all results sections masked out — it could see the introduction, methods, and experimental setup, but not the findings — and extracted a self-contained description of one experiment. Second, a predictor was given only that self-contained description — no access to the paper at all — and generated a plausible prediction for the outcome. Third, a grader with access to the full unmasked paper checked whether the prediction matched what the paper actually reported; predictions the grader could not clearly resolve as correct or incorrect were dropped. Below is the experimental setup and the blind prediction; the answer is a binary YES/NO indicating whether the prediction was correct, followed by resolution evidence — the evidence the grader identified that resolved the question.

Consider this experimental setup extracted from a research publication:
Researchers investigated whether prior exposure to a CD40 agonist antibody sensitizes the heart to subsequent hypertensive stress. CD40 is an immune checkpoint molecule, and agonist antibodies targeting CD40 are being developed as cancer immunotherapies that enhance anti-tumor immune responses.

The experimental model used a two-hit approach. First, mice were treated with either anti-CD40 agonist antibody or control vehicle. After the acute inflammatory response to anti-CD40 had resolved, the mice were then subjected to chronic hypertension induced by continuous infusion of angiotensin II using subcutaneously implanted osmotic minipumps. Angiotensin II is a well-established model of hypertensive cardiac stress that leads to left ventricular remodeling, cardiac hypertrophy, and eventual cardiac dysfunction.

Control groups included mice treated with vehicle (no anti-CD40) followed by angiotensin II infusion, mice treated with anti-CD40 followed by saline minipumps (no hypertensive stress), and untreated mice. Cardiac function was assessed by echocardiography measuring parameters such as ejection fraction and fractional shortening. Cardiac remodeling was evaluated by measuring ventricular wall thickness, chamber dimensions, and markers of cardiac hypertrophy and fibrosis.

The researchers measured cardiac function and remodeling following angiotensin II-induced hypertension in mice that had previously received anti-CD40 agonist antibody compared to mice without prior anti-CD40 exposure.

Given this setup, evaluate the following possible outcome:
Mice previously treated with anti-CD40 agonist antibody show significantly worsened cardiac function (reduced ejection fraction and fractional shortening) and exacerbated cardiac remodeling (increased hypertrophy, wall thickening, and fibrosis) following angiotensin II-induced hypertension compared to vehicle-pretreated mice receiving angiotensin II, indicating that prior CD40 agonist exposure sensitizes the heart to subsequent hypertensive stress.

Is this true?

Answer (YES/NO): NO